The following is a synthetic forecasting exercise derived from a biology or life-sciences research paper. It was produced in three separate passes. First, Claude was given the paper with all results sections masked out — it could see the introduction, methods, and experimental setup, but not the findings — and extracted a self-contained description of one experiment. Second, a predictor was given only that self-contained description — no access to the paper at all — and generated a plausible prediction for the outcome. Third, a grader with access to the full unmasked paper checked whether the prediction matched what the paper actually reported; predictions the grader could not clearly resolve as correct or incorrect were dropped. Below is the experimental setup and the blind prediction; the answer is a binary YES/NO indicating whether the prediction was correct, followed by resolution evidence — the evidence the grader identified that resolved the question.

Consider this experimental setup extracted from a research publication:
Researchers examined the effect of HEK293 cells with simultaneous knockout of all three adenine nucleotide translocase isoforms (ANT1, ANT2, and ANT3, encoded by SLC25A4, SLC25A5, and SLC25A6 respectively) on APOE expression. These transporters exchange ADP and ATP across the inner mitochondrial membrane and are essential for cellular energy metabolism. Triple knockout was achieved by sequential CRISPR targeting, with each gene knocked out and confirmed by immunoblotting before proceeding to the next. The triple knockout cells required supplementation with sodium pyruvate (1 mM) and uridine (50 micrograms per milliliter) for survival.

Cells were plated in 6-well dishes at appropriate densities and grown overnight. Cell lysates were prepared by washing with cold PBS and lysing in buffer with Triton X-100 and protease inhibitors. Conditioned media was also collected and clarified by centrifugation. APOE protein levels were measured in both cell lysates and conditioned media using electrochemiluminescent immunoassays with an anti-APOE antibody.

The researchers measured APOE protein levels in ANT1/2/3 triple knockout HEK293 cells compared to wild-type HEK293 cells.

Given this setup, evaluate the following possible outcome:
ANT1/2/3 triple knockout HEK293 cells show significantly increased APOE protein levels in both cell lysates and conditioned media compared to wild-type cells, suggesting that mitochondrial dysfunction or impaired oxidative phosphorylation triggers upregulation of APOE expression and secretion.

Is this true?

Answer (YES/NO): YES